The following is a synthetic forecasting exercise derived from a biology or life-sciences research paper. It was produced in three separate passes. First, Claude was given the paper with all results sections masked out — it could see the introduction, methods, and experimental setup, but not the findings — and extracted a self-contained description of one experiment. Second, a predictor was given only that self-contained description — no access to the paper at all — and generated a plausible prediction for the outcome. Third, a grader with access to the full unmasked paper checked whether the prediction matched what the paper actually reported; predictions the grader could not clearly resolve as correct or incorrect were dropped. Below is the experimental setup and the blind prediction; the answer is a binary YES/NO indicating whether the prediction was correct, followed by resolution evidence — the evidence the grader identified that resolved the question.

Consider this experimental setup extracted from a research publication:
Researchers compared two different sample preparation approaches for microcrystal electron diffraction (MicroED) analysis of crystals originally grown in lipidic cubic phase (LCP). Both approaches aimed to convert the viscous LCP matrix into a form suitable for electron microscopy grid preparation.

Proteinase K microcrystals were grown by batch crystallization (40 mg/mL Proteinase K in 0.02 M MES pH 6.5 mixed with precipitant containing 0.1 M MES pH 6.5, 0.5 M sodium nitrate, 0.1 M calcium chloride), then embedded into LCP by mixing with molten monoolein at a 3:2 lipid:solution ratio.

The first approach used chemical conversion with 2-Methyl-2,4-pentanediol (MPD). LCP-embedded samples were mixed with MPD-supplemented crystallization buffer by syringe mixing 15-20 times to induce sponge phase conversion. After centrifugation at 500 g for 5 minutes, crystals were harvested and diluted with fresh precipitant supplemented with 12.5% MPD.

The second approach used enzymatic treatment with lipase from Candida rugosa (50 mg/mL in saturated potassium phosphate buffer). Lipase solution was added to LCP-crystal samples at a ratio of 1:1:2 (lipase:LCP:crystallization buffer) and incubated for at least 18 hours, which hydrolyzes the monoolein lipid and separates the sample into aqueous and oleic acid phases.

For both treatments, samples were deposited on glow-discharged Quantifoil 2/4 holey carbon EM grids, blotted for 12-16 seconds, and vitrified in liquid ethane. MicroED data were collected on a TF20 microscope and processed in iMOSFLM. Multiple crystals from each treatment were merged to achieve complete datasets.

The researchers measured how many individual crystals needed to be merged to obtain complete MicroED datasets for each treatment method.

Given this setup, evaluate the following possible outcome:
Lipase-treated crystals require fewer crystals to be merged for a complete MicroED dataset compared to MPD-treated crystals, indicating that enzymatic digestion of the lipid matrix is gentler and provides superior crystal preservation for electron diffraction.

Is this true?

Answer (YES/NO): NO